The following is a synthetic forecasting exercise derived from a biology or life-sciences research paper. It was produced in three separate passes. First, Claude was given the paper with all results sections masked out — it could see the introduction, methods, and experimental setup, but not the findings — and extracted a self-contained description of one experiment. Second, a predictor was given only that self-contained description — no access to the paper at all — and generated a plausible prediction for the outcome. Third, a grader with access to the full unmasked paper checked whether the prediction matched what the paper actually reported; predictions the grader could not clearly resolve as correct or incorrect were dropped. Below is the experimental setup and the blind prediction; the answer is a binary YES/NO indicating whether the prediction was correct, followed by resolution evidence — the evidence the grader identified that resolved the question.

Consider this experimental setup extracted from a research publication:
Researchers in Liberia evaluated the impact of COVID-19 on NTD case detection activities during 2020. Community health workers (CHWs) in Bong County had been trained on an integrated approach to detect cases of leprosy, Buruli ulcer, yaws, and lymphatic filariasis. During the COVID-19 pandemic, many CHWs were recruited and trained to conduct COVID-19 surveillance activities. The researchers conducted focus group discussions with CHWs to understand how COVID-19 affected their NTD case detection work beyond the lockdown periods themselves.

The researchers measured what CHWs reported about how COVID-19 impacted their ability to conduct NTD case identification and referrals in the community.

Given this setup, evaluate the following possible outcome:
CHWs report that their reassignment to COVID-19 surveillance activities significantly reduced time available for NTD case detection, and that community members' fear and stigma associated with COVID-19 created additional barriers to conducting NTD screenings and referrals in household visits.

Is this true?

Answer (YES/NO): NO